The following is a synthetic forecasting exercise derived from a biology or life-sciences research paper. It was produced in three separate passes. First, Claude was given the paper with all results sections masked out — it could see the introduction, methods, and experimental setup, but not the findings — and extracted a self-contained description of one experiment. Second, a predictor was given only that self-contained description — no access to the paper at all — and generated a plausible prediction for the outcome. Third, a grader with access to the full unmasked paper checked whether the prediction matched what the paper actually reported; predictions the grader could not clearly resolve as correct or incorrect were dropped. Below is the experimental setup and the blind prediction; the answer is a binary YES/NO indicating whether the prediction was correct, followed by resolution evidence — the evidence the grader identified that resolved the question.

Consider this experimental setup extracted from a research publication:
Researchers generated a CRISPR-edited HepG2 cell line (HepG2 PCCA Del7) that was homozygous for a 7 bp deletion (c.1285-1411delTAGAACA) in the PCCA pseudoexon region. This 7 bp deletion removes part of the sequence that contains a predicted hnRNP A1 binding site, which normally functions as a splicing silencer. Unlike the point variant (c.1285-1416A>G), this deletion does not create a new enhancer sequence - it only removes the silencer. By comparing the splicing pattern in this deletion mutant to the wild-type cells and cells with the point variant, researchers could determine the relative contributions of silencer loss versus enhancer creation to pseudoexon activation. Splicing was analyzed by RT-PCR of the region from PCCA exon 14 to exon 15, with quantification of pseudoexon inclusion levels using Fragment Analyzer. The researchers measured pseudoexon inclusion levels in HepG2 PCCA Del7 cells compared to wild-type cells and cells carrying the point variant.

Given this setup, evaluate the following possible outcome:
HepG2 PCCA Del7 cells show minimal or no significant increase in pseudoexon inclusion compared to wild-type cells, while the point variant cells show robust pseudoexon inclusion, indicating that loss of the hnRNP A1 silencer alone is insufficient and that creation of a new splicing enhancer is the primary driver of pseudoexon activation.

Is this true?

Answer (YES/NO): NO